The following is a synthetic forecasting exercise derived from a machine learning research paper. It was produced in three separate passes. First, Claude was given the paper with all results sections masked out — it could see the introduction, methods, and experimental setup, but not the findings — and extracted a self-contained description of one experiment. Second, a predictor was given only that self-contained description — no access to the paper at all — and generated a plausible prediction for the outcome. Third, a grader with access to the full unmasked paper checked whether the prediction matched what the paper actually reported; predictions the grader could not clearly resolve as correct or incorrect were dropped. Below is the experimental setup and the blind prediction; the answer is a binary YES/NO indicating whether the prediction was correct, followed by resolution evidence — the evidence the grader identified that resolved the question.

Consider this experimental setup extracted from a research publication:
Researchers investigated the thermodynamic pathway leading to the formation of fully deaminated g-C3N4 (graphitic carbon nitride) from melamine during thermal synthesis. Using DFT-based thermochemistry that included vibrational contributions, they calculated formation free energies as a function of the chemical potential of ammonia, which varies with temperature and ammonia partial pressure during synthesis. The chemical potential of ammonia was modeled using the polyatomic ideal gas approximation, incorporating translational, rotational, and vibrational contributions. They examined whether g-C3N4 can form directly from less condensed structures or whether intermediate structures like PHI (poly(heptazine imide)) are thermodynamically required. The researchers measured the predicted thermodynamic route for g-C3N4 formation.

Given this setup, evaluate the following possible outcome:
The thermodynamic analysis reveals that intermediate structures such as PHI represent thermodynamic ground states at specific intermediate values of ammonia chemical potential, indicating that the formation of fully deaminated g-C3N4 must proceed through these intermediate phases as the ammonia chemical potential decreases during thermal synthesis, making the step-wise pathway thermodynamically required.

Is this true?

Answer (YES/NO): NO